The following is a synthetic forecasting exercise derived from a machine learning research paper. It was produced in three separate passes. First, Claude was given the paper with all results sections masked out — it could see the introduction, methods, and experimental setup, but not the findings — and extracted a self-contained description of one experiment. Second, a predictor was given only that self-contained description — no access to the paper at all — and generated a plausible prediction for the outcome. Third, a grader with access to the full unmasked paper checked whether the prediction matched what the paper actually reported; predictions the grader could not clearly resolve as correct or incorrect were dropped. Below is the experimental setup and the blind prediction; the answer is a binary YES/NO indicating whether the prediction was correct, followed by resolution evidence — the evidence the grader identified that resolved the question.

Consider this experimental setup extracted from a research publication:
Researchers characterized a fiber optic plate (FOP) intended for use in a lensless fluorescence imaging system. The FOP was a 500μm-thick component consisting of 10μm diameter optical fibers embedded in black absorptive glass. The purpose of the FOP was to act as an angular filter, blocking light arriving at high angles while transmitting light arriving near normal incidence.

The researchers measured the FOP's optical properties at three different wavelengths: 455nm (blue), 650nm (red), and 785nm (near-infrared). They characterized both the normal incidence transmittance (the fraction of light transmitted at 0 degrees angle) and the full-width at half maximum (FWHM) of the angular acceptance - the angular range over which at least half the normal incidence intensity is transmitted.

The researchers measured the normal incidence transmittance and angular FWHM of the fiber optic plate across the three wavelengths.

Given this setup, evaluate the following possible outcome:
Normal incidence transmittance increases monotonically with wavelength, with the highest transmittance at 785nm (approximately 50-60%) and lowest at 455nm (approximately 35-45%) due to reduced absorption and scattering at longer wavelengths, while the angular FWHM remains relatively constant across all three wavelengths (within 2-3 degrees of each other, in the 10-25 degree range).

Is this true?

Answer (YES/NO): NO